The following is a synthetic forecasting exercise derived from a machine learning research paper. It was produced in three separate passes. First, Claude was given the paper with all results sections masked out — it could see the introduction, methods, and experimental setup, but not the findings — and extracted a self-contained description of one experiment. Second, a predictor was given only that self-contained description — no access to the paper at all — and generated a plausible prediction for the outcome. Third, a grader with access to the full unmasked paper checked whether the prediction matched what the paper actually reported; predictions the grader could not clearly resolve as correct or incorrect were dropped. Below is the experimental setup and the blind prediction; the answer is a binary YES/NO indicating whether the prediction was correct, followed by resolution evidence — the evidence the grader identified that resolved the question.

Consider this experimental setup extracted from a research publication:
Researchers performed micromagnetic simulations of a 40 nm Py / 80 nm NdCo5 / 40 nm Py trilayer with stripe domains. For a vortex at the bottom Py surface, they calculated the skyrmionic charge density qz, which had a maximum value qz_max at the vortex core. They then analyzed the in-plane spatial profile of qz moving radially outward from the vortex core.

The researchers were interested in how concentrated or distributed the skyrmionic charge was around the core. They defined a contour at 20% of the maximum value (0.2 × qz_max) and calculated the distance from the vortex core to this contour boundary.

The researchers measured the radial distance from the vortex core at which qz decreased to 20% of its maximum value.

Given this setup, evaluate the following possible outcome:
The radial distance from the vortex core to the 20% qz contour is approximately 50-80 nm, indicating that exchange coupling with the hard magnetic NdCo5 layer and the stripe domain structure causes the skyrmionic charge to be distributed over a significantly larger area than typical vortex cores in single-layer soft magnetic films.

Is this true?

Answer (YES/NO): NO